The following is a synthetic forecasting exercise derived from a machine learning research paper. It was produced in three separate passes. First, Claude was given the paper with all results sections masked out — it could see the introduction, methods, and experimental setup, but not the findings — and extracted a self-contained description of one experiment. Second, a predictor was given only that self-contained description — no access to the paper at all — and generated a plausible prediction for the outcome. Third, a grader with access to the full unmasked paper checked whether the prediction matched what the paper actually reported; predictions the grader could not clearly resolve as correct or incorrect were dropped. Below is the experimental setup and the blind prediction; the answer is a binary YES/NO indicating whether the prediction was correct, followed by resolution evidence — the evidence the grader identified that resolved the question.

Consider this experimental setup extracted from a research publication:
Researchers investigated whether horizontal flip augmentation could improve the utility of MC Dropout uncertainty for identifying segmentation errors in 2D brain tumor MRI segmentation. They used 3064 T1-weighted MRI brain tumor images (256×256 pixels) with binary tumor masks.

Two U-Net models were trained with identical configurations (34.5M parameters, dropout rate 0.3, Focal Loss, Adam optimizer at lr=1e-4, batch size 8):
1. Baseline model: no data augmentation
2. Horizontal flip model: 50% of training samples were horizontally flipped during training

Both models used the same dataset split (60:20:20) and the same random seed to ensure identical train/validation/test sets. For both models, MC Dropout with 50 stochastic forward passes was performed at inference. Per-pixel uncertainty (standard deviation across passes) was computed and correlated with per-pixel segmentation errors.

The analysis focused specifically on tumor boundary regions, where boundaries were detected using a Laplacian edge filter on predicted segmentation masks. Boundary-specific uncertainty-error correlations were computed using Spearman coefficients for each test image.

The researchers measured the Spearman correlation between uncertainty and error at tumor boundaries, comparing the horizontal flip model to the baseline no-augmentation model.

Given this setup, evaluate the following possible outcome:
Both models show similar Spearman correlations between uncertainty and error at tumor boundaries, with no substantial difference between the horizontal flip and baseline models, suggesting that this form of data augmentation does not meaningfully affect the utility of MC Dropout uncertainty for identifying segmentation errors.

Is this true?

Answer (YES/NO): YES